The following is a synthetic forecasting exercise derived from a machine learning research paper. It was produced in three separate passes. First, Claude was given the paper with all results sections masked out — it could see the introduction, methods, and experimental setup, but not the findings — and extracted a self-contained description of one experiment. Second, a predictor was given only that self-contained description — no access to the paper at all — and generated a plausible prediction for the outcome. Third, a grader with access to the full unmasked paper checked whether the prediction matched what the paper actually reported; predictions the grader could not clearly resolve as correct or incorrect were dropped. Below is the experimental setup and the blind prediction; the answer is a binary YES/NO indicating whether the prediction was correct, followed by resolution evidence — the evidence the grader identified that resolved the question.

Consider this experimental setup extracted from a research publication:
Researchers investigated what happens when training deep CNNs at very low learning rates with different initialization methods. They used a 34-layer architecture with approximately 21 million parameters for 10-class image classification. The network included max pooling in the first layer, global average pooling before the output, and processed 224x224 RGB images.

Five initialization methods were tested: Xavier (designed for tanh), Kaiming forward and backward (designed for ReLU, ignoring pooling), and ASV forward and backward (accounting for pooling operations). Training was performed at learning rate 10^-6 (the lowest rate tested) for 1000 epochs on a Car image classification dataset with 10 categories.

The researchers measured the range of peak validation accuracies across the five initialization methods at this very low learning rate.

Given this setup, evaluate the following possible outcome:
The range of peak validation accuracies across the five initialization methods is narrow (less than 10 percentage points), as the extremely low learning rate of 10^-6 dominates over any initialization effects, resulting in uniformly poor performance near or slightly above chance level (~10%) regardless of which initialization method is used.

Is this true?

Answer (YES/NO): NO